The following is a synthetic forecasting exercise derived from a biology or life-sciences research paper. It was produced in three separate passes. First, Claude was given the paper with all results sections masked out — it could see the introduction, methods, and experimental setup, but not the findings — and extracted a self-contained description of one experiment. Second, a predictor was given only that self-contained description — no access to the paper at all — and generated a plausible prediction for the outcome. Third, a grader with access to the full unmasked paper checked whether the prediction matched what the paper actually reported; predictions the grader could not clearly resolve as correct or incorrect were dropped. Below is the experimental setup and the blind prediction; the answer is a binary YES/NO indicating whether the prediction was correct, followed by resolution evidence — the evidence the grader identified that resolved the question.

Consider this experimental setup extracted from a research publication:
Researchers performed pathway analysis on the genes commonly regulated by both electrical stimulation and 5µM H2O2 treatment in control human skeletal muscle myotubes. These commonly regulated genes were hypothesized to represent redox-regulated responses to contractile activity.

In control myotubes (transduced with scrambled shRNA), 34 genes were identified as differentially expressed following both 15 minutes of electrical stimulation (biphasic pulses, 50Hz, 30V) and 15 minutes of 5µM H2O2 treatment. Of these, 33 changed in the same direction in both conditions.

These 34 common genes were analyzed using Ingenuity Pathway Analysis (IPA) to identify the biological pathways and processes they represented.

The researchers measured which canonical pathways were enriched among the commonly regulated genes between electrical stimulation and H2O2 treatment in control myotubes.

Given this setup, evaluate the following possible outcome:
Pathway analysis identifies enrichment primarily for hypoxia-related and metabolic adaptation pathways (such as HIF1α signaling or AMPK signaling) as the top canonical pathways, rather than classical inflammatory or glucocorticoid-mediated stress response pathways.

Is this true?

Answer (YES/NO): NO